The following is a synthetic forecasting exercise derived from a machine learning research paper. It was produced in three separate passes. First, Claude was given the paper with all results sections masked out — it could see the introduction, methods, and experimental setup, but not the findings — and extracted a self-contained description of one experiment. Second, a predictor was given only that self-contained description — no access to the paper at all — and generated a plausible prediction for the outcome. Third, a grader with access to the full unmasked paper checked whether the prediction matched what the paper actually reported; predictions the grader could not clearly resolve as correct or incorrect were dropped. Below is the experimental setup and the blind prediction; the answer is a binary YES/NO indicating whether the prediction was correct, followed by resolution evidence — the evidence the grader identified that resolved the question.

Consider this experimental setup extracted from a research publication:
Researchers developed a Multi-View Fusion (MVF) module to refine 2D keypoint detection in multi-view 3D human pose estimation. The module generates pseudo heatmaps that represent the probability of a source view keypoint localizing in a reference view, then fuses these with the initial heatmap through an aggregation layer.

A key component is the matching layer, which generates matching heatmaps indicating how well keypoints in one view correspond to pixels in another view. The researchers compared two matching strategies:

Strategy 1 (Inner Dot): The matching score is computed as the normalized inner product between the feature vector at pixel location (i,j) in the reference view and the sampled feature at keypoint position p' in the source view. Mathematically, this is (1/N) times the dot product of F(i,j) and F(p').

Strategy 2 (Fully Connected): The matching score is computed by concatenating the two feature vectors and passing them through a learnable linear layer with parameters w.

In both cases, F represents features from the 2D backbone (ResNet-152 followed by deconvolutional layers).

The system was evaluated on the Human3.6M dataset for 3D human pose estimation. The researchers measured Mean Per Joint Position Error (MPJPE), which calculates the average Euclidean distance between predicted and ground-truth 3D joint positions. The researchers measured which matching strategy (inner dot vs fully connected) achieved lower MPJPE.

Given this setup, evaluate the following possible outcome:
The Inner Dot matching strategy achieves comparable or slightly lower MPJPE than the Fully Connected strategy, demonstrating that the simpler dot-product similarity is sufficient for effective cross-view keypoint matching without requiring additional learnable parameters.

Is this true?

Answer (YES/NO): NO